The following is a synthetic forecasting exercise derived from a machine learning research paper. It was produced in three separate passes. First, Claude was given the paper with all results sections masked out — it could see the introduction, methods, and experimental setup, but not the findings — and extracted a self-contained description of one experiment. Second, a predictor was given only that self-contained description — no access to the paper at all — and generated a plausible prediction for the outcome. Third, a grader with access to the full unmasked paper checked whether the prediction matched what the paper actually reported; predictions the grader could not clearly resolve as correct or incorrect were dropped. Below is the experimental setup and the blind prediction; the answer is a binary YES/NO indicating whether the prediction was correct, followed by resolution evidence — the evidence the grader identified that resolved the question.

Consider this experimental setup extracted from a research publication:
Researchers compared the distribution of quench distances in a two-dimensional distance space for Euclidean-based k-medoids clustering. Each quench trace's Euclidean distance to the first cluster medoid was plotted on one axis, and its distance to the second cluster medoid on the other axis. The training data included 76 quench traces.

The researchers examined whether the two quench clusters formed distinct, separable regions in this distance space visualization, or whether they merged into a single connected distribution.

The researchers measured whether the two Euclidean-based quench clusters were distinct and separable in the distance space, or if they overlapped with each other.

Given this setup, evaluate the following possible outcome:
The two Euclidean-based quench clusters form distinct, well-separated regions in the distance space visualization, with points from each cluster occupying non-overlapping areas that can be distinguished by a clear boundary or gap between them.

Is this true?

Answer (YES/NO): NO